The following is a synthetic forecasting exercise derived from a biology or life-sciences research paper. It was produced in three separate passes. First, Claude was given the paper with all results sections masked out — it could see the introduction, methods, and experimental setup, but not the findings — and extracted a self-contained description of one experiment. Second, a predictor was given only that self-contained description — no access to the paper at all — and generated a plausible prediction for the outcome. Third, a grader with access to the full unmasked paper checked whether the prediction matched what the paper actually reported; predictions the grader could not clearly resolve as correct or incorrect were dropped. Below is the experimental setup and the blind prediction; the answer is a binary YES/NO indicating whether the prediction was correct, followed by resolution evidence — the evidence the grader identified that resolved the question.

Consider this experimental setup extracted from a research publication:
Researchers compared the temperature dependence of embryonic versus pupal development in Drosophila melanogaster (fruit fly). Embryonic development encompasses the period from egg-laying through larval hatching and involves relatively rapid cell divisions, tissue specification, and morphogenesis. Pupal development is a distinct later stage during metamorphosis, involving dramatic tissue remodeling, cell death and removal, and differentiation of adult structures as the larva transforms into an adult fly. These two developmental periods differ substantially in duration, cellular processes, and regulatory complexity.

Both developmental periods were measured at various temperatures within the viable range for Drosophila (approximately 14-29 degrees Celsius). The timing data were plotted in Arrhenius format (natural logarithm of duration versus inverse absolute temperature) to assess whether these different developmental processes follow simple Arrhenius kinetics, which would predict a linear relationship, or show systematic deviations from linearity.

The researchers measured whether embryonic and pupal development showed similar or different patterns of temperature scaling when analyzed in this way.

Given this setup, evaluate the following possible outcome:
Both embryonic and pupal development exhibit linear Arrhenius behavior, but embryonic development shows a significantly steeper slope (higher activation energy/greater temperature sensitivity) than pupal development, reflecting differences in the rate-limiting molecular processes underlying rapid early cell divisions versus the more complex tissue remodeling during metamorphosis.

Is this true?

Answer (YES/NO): NO